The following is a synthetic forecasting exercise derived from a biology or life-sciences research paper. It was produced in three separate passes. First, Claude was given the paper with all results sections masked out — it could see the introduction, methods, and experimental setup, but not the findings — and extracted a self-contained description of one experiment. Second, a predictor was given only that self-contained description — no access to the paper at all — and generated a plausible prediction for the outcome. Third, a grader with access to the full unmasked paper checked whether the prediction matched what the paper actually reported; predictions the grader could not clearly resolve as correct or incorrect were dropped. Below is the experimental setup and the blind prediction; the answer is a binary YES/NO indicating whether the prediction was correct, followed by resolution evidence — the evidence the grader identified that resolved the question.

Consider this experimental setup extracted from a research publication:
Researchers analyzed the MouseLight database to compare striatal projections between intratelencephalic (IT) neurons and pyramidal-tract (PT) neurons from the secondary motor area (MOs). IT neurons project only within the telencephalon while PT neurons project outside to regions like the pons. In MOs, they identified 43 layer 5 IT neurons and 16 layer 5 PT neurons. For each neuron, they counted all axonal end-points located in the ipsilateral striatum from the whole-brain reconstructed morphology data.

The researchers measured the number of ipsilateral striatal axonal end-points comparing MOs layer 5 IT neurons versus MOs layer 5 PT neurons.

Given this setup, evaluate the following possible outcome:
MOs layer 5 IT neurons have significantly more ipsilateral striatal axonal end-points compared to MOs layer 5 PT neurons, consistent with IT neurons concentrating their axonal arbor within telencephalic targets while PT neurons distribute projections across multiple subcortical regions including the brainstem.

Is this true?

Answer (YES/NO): YES